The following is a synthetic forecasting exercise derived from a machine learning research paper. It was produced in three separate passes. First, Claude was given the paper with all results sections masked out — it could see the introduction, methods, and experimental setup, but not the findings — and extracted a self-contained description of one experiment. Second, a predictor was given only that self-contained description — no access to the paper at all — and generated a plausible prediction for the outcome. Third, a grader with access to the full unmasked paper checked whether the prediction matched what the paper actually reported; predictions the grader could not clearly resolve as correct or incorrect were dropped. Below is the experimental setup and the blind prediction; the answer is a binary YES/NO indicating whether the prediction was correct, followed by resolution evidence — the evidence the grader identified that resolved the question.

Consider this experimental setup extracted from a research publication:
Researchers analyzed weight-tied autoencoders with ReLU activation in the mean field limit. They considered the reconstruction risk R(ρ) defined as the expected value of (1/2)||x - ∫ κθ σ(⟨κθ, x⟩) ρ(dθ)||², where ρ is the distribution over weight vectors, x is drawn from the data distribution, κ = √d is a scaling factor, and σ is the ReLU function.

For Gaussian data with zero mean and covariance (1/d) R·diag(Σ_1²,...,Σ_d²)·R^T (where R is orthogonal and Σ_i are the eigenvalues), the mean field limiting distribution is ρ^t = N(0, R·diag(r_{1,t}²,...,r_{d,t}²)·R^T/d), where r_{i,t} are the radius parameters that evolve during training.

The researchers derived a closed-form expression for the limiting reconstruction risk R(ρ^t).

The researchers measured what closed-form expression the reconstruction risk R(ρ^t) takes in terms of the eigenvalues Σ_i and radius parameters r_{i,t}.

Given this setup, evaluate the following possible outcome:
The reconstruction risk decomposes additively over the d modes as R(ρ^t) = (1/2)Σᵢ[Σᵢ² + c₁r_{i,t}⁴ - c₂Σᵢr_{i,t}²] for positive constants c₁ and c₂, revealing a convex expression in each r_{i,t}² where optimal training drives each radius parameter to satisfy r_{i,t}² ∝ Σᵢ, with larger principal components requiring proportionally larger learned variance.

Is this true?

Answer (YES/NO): NO